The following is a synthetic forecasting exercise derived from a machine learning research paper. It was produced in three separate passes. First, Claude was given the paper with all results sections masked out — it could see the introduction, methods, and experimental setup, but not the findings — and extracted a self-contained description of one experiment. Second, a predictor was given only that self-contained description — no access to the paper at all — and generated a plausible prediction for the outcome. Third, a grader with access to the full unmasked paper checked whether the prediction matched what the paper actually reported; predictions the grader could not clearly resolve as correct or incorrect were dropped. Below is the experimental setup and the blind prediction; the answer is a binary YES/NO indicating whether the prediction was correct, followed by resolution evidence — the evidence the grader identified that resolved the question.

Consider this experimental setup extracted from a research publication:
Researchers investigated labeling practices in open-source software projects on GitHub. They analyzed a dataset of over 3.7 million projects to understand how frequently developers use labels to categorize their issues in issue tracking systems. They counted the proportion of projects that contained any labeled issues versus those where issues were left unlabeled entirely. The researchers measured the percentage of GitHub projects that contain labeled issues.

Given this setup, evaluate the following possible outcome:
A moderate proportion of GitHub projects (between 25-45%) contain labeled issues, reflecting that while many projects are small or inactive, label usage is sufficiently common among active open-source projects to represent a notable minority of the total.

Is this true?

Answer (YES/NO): NO